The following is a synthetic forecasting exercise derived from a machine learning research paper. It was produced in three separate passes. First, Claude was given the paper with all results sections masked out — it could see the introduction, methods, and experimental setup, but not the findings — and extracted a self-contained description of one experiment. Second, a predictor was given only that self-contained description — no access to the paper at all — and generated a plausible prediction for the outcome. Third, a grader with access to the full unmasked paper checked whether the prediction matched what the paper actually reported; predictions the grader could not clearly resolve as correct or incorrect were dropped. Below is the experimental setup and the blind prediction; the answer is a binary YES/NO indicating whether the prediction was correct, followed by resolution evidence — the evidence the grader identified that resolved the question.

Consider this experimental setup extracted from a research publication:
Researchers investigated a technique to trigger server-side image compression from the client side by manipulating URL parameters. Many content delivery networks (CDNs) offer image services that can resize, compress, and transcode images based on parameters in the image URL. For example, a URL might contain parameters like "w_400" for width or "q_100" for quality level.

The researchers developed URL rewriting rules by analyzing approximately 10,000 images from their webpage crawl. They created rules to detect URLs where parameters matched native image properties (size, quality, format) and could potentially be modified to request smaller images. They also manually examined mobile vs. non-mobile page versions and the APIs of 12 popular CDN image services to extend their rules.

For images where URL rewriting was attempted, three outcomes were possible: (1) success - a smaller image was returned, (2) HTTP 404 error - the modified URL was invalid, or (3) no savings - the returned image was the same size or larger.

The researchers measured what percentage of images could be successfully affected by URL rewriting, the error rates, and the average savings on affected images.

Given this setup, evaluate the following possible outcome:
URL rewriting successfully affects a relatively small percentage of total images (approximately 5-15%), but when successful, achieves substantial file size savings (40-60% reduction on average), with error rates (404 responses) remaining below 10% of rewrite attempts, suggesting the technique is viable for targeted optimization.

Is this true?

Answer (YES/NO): NO